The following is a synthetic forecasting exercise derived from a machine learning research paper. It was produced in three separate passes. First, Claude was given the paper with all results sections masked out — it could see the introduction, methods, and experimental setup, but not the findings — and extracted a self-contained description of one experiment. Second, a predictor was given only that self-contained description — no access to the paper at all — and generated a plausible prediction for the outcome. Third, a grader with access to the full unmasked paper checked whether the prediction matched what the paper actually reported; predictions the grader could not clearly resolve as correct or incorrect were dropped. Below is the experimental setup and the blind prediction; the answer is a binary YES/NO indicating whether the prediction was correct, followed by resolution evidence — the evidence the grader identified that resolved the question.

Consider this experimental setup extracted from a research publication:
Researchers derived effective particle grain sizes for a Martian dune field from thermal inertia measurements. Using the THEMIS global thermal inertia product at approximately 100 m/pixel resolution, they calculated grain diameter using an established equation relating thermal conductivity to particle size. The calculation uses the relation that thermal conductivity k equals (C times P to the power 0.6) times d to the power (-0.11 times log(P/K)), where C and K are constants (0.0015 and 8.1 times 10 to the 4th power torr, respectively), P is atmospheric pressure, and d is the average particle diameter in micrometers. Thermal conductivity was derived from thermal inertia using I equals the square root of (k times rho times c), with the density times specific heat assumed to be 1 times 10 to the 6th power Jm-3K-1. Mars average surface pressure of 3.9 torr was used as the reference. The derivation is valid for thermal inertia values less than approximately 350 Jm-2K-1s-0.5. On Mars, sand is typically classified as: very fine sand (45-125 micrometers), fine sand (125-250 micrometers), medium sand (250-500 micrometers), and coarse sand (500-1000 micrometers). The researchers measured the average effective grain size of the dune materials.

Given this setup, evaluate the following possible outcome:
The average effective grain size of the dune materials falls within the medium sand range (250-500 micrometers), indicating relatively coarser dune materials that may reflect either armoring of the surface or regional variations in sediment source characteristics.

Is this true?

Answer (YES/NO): YES